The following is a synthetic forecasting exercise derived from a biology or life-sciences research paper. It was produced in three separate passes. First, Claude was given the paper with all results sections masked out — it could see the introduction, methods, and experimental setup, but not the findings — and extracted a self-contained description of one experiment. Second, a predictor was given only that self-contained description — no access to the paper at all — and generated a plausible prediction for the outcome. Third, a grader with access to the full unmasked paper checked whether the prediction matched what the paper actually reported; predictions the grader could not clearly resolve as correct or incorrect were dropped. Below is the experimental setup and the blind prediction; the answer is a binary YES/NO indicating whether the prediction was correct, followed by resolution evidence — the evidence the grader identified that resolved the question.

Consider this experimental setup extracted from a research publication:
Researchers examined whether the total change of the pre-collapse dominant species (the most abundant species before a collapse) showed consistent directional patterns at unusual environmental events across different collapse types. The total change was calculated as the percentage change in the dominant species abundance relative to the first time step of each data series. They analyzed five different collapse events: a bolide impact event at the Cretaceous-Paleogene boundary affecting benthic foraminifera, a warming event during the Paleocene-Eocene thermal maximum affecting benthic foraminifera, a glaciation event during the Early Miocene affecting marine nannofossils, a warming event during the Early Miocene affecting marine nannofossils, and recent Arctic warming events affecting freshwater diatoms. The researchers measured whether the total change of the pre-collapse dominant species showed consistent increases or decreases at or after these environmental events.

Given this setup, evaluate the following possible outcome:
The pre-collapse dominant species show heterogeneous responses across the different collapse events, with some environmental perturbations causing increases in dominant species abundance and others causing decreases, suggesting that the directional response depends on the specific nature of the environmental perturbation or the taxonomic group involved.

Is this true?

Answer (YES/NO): NO